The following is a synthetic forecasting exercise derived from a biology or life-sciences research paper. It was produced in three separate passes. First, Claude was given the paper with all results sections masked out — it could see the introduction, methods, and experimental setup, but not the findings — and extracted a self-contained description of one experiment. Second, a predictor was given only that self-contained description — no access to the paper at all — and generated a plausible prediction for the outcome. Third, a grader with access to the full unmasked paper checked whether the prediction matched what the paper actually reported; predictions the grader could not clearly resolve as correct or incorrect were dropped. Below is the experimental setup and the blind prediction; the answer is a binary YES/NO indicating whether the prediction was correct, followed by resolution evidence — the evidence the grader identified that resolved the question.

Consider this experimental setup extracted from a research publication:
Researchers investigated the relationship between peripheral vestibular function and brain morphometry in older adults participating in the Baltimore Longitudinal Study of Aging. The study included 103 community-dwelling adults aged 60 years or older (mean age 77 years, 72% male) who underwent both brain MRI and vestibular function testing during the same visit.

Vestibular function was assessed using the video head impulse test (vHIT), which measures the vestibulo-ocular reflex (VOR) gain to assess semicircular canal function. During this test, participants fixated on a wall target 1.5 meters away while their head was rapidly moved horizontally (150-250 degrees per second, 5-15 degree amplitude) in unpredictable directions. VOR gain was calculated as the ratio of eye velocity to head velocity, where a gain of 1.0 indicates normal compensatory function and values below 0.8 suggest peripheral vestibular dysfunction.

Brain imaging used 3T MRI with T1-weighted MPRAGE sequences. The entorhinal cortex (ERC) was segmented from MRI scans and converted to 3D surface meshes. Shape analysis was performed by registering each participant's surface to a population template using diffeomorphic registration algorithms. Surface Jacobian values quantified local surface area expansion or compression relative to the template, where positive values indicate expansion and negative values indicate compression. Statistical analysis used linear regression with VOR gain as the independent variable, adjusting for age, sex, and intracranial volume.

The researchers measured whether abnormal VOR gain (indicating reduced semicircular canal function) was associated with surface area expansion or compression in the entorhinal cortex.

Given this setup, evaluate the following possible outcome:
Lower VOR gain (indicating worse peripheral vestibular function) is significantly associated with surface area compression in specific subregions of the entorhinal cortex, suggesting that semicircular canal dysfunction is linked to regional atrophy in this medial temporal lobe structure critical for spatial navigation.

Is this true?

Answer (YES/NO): NO